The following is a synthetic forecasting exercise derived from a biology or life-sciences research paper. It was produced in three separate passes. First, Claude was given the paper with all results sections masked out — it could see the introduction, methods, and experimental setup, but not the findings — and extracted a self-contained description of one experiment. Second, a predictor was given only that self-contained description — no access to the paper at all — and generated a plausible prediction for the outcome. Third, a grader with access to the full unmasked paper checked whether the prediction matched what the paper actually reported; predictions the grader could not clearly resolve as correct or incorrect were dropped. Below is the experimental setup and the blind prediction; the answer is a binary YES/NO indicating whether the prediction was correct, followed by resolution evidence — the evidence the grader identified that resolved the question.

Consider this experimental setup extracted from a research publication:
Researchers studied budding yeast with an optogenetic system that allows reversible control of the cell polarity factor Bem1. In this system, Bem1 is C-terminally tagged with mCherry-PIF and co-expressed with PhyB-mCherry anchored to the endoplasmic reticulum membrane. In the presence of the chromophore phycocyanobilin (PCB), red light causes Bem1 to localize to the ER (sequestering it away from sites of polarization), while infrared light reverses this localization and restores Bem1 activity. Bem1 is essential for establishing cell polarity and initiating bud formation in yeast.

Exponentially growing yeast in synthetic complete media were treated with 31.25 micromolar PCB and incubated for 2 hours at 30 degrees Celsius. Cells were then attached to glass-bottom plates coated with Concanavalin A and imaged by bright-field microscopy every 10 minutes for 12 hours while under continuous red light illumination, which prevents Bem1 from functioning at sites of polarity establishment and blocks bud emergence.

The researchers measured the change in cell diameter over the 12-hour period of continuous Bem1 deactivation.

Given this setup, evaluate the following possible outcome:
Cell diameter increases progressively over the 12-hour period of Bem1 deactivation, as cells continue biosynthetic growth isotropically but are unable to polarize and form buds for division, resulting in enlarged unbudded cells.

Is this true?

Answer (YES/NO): YES